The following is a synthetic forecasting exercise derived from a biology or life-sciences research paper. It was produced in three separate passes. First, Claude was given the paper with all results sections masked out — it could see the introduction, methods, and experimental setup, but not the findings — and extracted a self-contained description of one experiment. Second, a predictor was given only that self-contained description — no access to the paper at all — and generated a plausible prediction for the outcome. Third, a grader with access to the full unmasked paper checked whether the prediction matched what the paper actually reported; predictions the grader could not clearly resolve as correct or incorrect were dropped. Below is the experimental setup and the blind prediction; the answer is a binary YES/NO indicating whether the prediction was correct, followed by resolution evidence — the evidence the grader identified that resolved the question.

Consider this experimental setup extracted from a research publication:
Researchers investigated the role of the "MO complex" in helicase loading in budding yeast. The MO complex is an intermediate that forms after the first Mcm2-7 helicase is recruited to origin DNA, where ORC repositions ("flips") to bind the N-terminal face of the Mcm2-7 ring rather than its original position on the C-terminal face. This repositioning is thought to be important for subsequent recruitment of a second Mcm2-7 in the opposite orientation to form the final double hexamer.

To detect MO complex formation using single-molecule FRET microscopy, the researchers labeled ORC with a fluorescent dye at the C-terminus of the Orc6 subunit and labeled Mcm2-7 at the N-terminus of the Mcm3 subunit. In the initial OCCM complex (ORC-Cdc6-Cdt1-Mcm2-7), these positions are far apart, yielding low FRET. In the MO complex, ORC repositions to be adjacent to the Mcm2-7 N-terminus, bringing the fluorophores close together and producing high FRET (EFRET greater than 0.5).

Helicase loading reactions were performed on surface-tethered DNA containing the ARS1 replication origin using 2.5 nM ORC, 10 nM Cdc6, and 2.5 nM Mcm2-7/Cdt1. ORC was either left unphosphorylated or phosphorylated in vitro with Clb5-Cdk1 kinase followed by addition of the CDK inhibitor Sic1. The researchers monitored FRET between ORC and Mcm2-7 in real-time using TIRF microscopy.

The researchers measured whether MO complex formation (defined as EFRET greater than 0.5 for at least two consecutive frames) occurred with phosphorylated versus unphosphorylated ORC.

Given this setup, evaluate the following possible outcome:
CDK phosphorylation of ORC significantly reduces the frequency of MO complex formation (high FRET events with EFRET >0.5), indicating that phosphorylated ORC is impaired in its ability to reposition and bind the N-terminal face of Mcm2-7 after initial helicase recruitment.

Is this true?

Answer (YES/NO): YES